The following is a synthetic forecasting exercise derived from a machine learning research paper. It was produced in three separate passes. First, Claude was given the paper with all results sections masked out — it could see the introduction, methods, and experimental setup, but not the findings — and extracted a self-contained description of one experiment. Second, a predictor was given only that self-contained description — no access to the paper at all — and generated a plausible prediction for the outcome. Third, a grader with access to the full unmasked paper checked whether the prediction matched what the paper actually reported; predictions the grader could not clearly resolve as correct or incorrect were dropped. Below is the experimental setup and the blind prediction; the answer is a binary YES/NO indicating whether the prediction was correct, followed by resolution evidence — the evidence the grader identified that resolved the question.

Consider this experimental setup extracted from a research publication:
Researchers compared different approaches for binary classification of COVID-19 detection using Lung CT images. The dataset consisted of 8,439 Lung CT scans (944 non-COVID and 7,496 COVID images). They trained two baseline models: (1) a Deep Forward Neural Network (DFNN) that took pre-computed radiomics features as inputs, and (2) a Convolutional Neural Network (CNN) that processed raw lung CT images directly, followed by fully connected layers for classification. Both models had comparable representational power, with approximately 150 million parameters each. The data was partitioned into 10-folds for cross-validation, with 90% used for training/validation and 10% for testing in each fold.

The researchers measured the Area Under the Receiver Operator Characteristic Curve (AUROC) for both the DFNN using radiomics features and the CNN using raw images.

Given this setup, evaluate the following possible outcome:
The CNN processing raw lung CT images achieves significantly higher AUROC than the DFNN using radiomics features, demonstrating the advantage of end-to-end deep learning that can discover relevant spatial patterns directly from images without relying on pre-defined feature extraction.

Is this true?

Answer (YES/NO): YES